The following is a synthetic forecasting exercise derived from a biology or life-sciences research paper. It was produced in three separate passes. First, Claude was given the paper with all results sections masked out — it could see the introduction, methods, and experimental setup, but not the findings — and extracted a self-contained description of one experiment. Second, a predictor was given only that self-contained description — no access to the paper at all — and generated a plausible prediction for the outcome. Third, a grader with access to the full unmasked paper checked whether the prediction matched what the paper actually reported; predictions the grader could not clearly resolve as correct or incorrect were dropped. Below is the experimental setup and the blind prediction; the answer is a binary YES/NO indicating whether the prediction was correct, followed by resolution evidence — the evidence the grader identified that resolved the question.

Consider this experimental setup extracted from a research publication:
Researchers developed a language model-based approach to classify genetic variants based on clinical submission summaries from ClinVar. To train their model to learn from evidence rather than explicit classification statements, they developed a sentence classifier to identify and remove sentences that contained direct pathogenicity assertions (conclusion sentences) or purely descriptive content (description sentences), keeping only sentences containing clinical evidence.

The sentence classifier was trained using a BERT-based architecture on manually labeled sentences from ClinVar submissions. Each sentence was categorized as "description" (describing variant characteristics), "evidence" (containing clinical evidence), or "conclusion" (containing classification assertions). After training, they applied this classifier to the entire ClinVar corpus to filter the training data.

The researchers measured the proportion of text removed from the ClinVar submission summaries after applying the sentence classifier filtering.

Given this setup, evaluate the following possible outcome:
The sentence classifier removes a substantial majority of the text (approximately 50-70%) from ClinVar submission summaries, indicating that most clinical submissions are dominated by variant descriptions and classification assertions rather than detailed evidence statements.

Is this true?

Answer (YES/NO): NO